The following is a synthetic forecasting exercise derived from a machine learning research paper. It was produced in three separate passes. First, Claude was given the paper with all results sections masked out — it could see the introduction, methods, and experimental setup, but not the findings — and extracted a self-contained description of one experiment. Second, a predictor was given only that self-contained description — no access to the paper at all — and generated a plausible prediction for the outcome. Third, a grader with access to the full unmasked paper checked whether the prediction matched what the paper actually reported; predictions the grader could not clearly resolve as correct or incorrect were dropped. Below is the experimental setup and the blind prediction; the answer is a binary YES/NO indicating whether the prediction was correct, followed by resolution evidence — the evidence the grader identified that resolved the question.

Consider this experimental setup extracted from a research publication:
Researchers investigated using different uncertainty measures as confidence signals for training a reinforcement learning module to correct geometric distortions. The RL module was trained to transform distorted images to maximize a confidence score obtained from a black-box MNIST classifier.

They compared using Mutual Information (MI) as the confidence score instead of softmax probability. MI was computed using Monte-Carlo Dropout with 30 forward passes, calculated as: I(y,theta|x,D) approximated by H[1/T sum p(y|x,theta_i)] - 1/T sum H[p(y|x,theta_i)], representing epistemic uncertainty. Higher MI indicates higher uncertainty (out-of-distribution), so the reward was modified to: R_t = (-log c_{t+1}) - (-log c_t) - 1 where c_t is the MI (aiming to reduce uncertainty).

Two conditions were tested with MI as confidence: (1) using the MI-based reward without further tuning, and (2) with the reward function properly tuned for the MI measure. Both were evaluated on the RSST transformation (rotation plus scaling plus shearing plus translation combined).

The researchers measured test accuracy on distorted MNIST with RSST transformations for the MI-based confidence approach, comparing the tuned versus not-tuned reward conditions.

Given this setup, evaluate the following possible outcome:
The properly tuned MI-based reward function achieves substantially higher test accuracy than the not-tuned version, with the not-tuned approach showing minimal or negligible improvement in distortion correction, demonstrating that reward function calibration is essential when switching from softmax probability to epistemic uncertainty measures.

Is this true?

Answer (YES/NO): YES